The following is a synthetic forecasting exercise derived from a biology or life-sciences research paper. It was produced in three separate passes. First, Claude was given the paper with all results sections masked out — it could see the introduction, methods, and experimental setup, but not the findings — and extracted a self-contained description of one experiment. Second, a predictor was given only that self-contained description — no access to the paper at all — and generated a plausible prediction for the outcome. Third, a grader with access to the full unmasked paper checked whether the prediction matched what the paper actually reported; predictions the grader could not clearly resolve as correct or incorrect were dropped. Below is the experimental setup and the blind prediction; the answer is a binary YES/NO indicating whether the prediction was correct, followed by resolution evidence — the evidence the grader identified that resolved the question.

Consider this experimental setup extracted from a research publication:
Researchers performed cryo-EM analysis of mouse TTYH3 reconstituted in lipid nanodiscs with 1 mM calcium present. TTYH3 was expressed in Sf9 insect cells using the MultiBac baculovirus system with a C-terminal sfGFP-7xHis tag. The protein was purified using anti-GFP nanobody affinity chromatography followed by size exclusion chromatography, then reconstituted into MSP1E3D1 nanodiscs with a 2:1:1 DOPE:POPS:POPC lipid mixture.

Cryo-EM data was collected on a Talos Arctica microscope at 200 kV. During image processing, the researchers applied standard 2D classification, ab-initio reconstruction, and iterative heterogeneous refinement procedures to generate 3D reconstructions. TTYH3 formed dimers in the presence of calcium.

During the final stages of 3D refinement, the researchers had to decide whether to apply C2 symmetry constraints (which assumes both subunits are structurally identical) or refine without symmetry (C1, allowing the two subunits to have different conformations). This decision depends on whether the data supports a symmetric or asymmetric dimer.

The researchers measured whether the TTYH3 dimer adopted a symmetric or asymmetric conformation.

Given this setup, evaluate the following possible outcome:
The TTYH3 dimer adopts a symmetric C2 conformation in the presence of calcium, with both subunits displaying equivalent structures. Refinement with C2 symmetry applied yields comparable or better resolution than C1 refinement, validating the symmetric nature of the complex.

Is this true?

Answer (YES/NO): NO